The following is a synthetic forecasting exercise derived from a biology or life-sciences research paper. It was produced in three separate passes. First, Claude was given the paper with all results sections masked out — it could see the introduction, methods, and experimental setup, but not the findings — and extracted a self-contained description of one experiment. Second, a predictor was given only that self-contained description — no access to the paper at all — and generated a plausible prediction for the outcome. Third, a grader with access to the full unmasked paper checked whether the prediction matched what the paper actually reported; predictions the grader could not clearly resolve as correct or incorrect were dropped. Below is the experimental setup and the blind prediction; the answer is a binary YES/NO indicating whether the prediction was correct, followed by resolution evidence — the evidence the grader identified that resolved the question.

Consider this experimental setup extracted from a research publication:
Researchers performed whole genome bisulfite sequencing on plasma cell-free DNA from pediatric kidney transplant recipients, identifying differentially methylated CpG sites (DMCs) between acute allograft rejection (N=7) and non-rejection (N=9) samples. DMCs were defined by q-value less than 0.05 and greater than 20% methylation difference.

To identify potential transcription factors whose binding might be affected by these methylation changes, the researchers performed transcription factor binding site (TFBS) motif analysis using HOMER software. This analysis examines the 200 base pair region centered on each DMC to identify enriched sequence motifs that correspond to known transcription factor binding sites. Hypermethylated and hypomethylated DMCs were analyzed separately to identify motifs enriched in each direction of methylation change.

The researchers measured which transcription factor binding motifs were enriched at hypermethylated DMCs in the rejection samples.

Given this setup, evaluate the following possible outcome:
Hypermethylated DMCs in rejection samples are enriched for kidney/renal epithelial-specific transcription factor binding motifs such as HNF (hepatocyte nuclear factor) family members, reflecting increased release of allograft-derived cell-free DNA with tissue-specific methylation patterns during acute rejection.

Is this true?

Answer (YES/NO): NO